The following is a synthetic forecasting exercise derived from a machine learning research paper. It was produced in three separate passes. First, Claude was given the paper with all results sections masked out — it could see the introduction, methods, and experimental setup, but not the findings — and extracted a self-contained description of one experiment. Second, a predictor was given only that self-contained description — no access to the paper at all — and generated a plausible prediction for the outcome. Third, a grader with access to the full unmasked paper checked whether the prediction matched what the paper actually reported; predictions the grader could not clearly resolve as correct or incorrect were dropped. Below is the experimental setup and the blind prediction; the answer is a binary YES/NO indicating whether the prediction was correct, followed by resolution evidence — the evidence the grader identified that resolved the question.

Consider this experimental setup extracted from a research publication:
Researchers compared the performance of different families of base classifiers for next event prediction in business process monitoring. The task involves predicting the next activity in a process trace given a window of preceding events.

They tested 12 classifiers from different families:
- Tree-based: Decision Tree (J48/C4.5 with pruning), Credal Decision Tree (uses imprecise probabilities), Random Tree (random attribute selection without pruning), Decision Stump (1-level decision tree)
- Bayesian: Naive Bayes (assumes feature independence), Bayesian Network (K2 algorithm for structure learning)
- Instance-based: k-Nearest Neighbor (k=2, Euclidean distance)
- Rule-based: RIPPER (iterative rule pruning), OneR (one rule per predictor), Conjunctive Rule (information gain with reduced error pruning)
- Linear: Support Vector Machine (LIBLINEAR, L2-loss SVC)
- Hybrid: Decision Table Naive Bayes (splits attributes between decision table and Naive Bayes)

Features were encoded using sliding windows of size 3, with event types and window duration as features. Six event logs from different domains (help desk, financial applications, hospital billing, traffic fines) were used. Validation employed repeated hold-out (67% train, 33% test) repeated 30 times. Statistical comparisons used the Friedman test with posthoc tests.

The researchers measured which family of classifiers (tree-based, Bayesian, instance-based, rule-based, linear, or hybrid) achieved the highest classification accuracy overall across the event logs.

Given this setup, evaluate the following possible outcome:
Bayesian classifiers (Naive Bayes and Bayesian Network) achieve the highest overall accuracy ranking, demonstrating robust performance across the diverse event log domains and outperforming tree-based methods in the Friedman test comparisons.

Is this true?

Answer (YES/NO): NO